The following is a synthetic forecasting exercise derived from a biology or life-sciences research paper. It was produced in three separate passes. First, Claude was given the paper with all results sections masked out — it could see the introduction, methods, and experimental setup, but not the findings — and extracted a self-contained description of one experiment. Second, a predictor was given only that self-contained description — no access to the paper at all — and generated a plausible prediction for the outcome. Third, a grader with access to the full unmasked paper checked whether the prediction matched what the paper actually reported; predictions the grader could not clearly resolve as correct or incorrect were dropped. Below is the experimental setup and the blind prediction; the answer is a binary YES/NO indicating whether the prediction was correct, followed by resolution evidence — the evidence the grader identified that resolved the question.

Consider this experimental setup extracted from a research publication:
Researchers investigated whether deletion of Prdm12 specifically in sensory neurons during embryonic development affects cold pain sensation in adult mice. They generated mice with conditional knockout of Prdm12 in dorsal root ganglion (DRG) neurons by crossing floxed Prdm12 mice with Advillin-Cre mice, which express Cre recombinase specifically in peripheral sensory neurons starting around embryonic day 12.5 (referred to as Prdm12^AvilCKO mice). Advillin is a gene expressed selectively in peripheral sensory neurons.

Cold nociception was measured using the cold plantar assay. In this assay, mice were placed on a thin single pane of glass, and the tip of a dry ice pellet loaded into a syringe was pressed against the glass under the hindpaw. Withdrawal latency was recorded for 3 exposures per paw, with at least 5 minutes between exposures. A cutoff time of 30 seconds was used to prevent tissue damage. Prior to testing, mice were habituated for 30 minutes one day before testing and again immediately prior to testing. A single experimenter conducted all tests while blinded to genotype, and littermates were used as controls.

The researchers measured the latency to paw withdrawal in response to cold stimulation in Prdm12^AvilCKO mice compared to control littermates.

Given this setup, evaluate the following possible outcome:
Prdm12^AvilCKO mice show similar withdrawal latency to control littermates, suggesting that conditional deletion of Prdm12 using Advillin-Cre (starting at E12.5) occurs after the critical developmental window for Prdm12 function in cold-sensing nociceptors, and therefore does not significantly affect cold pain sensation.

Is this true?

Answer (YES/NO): NO